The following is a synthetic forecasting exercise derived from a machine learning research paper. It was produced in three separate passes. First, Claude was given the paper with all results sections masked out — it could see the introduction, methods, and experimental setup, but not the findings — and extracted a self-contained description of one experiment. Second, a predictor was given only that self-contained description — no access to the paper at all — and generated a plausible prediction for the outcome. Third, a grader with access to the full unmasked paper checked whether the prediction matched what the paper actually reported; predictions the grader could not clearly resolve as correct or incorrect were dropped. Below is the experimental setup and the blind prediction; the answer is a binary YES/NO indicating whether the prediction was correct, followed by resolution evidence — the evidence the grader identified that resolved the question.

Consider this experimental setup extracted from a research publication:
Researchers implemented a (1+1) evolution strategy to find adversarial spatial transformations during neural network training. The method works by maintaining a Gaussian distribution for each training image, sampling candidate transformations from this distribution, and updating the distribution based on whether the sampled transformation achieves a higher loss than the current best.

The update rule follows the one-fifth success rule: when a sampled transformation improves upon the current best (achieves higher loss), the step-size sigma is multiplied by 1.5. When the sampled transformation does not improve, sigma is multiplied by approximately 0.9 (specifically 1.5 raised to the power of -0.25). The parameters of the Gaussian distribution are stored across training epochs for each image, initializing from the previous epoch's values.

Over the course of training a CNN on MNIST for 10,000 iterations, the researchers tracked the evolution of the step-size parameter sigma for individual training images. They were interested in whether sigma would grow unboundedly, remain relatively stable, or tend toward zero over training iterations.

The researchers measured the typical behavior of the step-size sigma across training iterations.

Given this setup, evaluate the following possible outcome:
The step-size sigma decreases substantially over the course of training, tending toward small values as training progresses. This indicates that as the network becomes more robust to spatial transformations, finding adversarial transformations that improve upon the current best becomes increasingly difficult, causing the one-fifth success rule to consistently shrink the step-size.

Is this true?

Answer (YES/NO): YES